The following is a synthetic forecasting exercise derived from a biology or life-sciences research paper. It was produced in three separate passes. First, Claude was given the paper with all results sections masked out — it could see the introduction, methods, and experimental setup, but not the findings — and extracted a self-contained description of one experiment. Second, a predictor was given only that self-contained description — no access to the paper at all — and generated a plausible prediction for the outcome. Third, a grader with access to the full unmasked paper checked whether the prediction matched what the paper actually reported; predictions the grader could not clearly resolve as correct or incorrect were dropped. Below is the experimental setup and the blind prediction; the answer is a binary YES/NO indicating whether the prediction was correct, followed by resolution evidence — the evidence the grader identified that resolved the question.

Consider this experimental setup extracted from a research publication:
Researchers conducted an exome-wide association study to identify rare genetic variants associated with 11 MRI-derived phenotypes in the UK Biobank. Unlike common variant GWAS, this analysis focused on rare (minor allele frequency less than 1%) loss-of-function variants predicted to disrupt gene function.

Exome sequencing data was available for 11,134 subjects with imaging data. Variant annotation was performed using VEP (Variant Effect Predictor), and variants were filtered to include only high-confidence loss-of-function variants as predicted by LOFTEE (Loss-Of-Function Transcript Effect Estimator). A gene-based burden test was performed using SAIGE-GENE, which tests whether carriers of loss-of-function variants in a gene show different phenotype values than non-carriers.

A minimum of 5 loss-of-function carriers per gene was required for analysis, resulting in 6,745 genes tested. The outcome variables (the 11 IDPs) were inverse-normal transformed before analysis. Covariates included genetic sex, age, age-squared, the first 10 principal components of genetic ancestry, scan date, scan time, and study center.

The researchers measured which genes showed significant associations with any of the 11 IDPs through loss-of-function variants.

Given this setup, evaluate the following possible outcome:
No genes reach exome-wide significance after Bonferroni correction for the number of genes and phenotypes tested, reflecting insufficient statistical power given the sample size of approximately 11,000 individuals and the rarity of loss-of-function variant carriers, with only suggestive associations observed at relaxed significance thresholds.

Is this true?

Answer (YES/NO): YES